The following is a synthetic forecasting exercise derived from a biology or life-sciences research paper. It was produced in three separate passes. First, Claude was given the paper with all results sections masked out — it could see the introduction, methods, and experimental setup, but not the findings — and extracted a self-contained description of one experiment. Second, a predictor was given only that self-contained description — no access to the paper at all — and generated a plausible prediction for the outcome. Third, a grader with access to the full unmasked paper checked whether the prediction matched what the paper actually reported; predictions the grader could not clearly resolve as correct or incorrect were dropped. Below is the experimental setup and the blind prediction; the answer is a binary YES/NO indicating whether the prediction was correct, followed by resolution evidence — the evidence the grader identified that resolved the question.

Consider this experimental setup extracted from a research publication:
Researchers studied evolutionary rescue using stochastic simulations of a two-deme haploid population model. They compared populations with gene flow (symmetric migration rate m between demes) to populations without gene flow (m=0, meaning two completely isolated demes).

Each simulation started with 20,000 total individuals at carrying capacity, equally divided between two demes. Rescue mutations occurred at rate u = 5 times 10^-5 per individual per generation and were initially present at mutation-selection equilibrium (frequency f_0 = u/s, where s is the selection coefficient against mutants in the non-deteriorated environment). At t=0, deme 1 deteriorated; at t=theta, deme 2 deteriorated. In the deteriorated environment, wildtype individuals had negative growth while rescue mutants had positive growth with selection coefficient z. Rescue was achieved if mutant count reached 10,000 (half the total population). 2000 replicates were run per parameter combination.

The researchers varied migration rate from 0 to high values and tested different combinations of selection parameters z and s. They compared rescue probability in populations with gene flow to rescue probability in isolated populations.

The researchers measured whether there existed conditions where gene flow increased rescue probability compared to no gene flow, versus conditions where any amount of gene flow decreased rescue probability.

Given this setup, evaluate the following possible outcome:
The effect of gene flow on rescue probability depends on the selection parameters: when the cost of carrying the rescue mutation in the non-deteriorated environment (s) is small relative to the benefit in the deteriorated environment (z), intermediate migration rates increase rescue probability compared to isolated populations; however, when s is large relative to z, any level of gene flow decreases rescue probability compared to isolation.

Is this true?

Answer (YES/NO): NO